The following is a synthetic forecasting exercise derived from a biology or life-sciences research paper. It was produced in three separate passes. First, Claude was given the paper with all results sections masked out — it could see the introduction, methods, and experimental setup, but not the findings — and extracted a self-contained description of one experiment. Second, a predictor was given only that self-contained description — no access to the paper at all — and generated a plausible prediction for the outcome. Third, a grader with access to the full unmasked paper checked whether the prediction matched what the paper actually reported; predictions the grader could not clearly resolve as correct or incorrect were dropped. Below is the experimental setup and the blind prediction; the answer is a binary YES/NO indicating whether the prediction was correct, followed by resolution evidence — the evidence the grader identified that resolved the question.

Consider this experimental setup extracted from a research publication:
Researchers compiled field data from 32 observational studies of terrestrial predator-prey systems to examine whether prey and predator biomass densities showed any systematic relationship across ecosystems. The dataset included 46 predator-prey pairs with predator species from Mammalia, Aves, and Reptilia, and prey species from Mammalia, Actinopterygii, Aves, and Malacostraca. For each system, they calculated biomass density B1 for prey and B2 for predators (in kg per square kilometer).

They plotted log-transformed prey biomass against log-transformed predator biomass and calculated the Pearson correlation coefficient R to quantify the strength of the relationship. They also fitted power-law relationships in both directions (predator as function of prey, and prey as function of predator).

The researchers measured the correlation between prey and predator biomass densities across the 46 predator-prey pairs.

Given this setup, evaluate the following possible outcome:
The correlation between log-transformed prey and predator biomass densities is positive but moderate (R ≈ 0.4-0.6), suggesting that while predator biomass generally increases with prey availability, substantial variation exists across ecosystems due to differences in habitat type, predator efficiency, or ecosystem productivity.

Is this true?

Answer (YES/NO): YES